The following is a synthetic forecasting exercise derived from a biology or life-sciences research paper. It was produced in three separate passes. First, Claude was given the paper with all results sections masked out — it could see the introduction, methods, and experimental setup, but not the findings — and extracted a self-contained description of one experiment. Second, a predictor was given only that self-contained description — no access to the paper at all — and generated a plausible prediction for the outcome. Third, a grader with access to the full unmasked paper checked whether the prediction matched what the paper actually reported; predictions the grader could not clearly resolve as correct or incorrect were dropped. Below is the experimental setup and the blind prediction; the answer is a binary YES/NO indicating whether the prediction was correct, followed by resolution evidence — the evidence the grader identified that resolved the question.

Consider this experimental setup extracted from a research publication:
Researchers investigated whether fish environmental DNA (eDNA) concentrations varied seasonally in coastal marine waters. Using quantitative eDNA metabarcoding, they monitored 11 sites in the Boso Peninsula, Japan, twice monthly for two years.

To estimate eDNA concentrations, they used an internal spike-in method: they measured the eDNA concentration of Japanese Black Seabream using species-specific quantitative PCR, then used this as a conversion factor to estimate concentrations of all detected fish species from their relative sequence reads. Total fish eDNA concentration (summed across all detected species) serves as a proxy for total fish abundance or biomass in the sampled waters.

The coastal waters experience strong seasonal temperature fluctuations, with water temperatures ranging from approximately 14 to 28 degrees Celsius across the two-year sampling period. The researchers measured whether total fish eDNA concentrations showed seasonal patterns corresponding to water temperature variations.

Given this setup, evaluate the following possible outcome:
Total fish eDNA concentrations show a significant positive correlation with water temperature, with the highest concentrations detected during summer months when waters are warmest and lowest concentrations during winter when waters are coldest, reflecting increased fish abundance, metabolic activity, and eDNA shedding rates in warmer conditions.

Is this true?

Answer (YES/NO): NO